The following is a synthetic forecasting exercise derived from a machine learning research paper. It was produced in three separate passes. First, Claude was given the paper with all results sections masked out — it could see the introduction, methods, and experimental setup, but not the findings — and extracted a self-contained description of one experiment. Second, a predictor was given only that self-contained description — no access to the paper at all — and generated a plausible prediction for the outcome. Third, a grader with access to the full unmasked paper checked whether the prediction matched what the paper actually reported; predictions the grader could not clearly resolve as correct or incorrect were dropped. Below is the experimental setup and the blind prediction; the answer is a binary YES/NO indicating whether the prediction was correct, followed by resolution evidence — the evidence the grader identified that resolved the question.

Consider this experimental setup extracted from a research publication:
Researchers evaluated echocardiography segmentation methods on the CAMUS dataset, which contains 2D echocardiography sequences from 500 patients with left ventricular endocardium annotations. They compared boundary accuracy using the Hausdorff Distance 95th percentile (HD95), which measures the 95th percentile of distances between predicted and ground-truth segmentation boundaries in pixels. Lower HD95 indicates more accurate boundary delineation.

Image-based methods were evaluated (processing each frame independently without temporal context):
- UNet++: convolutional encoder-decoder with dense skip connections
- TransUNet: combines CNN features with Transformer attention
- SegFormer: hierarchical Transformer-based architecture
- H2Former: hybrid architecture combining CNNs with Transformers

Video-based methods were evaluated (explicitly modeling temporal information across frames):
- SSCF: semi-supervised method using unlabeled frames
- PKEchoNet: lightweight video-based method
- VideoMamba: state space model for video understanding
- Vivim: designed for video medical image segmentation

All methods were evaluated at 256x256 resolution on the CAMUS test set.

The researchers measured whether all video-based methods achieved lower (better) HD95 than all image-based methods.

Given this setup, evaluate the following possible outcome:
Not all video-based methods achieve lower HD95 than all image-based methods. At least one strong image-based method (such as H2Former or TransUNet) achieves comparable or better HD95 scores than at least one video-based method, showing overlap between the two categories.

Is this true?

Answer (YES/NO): YES